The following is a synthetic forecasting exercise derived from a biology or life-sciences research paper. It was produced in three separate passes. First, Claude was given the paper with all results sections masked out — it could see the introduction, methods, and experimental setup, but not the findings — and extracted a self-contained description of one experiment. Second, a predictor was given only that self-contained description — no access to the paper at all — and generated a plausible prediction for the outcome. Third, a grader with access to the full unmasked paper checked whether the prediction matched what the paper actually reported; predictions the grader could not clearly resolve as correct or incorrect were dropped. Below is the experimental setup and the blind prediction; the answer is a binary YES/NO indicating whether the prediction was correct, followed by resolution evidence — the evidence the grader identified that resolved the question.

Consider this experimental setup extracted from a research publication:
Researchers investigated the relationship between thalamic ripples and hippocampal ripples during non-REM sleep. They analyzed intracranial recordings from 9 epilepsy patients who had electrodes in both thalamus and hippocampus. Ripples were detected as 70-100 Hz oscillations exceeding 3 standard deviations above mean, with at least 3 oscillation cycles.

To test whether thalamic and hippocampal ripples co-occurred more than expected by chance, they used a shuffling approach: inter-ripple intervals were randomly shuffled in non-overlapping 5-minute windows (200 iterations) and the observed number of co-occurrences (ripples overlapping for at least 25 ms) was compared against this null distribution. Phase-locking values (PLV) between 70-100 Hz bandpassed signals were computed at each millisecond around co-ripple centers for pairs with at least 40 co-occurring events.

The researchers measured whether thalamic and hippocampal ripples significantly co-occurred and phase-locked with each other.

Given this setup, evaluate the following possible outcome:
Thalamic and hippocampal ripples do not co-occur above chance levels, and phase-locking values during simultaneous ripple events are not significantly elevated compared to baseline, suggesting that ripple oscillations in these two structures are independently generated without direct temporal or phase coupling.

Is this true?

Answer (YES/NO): NO